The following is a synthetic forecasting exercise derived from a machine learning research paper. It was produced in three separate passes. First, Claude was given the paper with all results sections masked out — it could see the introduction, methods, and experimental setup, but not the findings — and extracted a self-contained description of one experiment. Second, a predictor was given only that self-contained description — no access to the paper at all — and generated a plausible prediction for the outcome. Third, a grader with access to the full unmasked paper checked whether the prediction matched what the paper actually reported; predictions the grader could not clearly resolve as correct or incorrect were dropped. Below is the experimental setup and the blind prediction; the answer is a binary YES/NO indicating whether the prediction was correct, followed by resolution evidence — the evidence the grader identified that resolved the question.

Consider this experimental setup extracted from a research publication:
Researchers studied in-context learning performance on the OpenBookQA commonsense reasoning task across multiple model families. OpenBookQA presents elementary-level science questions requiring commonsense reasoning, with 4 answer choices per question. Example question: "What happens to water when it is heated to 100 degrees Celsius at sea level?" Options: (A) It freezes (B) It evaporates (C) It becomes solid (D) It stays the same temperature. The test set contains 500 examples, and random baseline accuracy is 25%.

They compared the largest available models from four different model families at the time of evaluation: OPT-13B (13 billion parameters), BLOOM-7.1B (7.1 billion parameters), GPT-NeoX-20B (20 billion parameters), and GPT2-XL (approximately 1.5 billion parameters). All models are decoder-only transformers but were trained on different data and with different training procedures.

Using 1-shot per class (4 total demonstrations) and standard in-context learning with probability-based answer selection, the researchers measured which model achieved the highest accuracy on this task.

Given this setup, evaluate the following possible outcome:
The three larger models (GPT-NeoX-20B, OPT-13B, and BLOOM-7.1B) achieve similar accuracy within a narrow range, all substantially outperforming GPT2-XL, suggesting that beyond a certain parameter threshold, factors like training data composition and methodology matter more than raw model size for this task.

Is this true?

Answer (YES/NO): NO